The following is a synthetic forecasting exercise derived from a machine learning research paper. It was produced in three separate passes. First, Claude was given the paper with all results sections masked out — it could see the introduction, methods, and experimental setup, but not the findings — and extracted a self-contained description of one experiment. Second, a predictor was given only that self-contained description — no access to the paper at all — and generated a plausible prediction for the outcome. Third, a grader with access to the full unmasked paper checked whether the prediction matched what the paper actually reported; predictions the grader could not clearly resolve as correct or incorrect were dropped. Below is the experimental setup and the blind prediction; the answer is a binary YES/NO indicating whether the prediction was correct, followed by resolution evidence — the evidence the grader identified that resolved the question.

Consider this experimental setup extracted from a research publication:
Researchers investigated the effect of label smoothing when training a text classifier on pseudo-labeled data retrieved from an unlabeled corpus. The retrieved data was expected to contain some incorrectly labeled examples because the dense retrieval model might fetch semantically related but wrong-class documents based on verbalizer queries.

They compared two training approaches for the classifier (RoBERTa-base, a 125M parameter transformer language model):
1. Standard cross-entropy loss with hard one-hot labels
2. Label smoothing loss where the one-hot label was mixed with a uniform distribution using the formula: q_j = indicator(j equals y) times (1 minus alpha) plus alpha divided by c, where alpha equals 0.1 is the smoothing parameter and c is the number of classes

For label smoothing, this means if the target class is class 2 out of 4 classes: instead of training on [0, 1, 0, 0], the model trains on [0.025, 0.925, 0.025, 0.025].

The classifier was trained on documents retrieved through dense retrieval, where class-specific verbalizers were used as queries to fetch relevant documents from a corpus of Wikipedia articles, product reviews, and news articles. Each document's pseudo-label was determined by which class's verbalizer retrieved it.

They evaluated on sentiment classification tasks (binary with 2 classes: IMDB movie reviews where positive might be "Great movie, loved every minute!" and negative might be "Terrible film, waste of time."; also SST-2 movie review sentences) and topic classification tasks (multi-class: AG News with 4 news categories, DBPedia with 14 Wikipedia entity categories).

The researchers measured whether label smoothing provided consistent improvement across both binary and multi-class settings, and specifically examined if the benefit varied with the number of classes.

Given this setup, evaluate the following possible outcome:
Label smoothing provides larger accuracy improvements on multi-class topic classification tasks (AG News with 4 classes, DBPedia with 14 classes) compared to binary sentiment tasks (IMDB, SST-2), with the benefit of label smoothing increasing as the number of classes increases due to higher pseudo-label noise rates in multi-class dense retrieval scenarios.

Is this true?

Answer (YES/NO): NO